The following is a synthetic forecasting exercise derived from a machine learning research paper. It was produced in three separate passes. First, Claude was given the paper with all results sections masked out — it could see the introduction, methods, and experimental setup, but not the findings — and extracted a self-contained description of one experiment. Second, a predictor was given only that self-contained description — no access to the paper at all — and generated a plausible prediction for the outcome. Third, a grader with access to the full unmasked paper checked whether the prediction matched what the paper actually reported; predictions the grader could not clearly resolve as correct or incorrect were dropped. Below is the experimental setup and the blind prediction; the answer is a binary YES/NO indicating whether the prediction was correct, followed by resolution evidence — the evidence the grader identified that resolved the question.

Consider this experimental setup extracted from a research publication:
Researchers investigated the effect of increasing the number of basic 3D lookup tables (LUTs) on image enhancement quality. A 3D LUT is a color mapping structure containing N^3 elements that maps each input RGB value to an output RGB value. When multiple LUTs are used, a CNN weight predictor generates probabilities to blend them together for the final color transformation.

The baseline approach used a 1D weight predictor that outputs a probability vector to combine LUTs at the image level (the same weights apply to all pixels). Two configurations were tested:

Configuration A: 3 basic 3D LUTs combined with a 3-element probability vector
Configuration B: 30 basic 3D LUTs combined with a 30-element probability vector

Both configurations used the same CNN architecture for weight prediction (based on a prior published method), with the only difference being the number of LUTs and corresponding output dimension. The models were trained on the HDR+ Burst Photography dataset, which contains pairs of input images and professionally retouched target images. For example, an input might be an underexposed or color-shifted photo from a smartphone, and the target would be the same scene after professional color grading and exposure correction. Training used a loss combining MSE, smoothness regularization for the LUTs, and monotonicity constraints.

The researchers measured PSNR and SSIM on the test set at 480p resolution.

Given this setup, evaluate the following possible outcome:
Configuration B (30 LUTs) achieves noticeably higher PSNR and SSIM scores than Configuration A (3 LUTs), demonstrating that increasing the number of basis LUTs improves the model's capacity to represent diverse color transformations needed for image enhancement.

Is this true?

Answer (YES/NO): NO